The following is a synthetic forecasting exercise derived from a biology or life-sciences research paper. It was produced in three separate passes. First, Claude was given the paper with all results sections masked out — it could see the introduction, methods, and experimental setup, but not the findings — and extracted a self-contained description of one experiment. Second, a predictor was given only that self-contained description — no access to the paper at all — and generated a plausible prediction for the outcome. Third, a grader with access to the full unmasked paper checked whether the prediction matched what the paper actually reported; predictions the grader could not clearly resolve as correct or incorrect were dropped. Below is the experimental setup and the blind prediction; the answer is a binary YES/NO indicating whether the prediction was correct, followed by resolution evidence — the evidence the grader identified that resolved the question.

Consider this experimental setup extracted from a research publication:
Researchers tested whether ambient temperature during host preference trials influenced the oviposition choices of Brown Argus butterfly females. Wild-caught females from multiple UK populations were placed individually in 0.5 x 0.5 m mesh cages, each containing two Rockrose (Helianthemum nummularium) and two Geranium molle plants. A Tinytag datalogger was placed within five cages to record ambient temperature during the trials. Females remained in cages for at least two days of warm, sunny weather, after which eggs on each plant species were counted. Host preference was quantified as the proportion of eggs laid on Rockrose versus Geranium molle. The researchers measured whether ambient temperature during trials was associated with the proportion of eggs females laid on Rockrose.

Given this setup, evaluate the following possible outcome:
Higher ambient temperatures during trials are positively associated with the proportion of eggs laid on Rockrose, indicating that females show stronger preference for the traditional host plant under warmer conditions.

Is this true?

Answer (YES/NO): NO